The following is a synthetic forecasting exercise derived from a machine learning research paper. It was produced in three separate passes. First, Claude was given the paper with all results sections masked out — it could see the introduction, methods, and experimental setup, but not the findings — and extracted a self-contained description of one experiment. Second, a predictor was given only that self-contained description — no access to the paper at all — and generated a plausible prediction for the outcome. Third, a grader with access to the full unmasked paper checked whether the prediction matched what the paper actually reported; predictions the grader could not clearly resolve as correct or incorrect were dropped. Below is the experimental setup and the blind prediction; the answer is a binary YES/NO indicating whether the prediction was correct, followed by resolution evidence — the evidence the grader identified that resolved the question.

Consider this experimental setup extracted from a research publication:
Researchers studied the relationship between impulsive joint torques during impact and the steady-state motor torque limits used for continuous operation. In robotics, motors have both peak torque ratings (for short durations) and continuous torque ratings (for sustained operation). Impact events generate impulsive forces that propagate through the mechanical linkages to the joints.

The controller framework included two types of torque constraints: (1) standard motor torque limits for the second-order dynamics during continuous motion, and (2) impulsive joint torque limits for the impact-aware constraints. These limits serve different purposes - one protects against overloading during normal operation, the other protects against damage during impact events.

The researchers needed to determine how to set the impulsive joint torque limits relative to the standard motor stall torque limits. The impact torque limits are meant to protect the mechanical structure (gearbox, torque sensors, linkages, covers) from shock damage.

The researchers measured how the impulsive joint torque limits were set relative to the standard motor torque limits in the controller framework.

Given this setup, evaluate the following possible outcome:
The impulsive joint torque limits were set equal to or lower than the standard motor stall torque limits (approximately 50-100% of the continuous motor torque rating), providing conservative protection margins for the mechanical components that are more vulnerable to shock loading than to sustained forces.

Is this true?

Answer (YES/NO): NO